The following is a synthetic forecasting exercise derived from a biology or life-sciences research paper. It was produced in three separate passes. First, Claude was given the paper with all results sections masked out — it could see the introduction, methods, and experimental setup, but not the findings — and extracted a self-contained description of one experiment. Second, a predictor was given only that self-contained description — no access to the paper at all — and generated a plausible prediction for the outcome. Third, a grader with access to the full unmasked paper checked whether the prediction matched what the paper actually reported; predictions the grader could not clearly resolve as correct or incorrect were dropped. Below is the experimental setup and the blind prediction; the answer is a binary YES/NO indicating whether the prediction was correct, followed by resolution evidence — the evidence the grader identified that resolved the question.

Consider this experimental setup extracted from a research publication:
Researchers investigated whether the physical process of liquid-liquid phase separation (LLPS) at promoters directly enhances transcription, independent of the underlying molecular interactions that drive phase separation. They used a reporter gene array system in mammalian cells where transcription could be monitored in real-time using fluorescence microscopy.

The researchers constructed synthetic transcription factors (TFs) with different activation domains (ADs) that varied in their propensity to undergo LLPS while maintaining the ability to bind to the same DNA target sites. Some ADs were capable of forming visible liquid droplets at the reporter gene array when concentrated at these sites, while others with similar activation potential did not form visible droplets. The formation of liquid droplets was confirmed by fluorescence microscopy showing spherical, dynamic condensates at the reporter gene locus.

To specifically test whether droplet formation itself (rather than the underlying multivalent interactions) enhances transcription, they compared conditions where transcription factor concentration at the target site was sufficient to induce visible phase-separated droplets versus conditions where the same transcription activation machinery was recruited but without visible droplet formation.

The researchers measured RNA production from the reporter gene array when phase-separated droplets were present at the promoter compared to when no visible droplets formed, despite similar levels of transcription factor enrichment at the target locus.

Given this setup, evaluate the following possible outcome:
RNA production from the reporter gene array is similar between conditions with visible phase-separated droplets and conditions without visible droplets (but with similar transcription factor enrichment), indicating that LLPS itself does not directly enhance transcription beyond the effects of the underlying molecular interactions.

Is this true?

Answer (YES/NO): YES